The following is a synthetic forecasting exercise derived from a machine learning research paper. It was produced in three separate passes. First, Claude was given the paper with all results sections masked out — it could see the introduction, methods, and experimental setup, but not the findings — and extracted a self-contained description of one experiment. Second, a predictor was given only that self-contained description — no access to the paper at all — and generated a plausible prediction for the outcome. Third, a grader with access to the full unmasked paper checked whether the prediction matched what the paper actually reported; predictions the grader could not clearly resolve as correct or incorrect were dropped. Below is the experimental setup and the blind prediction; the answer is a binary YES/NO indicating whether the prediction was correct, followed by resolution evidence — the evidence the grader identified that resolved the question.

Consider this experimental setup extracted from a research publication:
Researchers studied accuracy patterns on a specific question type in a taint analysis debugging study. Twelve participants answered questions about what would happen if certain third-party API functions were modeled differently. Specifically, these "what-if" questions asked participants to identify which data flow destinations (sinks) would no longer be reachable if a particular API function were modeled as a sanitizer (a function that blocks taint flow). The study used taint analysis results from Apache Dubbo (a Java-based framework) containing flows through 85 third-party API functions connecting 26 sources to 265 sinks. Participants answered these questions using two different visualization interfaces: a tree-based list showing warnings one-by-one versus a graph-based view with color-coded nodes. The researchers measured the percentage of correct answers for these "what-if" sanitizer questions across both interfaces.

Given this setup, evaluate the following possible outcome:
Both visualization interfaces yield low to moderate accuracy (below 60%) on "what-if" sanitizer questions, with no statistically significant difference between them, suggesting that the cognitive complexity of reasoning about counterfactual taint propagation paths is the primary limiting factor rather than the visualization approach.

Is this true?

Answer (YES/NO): NO